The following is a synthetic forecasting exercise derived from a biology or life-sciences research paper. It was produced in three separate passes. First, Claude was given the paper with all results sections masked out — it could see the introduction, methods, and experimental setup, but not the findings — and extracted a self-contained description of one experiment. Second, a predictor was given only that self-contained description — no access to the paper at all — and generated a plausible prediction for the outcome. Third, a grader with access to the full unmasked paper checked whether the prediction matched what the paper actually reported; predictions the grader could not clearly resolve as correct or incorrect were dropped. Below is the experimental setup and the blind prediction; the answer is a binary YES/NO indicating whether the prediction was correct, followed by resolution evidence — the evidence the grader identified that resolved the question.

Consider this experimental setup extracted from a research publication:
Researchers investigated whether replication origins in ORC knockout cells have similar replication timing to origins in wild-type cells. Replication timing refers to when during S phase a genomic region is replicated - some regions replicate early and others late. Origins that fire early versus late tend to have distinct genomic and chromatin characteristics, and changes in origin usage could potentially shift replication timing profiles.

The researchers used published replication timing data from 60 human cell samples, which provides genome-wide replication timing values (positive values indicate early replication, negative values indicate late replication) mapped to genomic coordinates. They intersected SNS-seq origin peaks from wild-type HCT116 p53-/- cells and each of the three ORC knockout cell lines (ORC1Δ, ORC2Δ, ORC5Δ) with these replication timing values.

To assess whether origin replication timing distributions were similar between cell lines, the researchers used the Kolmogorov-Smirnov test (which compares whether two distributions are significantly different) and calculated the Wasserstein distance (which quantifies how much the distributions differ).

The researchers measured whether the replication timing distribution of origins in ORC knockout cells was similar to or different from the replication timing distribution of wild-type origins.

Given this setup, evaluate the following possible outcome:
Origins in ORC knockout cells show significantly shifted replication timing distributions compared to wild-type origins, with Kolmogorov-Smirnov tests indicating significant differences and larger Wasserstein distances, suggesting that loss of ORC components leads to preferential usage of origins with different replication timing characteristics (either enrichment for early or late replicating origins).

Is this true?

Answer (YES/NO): NO